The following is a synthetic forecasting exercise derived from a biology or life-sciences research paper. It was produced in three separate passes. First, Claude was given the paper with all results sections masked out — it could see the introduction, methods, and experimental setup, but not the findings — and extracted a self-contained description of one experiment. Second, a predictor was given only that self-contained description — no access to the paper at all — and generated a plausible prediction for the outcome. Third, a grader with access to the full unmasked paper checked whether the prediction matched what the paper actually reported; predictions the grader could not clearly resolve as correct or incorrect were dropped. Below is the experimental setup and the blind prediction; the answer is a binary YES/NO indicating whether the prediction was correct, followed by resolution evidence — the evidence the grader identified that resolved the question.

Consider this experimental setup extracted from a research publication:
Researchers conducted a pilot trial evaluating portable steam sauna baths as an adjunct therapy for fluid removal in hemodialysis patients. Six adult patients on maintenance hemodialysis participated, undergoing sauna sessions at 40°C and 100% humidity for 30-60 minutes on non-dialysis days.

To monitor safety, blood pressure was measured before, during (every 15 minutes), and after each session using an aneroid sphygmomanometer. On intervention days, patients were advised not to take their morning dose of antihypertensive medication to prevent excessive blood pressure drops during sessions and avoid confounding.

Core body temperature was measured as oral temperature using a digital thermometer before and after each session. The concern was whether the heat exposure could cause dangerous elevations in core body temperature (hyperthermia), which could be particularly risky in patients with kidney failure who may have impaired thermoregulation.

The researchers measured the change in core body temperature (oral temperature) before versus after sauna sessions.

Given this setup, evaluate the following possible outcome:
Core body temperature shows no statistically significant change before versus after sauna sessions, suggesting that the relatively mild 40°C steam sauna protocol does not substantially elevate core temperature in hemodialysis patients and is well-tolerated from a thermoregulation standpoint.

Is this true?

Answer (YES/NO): NO